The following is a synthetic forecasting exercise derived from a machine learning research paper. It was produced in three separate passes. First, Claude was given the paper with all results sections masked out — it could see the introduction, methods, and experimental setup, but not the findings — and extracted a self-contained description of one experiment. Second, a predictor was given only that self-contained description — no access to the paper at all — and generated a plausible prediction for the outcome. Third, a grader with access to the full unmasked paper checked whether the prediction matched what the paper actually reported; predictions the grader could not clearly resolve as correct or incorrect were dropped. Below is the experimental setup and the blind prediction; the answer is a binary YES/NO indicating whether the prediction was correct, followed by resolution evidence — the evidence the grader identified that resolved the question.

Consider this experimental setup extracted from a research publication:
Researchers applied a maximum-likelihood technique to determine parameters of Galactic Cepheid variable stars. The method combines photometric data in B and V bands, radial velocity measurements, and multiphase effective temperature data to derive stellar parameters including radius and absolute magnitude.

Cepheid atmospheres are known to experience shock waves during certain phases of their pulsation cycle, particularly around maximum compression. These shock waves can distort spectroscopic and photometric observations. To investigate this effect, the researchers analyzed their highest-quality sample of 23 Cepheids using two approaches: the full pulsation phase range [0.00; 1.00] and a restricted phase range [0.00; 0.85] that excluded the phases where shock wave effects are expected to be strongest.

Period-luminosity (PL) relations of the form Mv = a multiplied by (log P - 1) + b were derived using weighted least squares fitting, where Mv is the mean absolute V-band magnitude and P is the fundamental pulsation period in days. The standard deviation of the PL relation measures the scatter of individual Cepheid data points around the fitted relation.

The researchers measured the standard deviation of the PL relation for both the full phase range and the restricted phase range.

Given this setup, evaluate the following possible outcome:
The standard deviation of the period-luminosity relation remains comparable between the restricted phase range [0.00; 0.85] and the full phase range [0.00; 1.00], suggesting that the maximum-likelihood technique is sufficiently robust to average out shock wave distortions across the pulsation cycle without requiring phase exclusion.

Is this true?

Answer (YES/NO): NO